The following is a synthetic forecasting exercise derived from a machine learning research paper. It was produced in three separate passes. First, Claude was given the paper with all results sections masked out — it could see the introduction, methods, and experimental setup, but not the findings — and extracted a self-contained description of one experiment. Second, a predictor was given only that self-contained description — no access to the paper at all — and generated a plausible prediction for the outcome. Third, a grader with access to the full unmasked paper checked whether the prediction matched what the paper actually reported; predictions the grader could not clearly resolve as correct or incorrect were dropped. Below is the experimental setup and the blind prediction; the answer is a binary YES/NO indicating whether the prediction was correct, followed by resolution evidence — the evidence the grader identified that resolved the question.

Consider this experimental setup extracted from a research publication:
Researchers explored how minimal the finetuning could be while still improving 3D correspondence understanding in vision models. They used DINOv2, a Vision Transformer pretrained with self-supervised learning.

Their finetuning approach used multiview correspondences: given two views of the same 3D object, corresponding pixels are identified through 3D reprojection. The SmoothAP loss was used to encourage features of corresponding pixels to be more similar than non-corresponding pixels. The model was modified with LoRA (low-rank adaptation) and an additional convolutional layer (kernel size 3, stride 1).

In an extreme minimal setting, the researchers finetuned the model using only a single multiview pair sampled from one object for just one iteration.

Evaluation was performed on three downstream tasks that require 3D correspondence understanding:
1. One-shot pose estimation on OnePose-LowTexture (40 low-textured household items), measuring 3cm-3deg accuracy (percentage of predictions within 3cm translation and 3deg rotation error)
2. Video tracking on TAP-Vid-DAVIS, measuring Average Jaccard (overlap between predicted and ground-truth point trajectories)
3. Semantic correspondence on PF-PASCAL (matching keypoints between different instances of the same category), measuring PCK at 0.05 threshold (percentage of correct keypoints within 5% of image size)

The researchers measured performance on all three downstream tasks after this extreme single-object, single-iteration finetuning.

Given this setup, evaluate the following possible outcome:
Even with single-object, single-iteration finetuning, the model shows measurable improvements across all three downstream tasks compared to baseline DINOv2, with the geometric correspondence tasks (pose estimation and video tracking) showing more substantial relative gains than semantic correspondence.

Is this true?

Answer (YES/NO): NO